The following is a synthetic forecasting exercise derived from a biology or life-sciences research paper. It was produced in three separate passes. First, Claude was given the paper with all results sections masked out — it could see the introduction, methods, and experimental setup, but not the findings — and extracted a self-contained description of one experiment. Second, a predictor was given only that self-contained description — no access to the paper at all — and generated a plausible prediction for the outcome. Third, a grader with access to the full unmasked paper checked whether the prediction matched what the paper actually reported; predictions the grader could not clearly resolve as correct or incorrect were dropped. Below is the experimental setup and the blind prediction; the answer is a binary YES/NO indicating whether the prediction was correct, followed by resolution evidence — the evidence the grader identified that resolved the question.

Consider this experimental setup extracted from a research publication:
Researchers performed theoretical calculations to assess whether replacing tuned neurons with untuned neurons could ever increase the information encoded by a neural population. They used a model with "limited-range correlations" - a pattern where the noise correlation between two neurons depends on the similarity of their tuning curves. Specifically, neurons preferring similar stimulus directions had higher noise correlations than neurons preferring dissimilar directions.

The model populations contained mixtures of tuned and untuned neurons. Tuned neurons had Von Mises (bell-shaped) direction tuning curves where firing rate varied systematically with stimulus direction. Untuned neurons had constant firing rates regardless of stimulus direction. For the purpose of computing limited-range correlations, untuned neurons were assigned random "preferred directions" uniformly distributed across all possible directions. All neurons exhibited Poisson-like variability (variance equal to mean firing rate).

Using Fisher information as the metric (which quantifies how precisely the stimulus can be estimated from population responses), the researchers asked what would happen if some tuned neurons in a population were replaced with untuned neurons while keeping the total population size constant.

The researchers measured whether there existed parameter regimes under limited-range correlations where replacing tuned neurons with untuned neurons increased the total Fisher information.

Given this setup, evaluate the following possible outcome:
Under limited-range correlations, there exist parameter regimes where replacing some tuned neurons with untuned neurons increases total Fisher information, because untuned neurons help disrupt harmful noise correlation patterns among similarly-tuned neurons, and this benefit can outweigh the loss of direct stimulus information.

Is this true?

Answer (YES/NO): NO